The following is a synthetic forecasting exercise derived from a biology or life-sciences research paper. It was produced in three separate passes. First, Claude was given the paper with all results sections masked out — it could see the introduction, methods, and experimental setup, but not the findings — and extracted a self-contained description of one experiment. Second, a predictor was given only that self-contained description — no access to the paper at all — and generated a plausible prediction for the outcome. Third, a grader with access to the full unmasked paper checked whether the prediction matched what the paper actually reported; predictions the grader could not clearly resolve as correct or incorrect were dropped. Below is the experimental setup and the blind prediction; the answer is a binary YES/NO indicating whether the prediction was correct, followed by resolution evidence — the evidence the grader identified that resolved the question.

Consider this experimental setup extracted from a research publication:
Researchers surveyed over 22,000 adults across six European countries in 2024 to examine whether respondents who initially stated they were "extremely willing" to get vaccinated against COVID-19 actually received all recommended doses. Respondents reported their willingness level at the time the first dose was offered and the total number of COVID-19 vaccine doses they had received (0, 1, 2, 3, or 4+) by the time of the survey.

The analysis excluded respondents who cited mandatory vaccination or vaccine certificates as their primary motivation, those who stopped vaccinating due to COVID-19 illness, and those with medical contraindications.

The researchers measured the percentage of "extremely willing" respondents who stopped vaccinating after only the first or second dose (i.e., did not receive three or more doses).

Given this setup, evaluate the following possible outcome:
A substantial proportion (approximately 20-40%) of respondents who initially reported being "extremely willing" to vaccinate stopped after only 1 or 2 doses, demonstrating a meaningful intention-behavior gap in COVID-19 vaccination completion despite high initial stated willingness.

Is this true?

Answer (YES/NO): NO